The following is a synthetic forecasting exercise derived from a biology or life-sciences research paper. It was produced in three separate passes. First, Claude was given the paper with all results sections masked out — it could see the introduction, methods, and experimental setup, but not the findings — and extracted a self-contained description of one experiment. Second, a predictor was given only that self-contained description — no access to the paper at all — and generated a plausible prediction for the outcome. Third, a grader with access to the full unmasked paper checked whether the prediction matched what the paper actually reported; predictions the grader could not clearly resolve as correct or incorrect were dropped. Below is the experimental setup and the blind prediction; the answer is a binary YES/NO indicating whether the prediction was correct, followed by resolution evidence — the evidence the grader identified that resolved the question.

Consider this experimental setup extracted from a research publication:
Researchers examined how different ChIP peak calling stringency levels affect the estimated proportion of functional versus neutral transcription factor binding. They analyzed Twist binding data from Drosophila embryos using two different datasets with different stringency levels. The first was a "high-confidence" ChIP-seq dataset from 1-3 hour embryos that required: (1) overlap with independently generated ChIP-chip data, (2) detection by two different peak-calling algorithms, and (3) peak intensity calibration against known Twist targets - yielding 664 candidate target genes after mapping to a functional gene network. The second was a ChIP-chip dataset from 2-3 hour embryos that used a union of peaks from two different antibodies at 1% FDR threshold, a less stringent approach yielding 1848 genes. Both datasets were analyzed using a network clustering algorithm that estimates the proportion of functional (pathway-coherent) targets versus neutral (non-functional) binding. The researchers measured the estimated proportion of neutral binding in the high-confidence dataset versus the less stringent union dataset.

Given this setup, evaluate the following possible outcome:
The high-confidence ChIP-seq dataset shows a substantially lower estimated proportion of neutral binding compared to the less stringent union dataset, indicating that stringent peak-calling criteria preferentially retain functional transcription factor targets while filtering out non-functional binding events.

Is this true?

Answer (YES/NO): YES